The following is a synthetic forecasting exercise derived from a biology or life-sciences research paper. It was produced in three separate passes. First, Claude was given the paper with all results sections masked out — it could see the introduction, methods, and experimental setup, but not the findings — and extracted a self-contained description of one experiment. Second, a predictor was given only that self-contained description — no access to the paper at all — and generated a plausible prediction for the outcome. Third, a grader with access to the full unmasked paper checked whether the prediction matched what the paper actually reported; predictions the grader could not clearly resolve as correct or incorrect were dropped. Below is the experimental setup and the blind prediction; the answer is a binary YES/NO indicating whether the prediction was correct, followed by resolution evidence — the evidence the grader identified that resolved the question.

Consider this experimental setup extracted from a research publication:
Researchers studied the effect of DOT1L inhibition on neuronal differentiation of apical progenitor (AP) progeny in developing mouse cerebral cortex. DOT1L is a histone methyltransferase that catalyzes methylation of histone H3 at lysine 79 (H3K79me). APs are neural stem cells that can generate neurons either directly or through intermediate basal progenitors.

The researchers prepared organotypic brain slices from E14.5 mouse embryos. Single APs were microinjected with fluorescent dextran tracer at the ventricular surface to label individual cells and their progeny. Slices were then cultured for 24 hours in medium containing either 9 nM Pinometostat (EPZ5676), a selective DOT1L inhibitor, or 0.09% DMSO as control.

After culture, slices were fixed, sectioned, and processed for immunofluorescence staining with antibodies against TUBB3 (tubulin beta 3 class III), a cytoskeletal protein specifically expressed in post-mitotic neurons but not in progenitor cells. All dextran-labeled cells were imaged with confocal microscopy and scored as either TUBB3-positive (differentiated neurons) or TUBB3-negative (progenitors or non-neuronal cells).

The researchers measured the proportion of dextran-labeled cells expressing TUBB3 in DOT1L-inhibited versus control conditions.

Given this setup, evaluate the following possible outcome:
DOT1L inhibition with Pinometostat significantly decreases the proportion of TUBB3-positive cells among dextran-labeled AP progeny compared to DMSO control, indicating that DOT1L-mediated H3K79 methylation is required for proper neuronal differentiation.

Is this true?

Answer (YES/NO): NO